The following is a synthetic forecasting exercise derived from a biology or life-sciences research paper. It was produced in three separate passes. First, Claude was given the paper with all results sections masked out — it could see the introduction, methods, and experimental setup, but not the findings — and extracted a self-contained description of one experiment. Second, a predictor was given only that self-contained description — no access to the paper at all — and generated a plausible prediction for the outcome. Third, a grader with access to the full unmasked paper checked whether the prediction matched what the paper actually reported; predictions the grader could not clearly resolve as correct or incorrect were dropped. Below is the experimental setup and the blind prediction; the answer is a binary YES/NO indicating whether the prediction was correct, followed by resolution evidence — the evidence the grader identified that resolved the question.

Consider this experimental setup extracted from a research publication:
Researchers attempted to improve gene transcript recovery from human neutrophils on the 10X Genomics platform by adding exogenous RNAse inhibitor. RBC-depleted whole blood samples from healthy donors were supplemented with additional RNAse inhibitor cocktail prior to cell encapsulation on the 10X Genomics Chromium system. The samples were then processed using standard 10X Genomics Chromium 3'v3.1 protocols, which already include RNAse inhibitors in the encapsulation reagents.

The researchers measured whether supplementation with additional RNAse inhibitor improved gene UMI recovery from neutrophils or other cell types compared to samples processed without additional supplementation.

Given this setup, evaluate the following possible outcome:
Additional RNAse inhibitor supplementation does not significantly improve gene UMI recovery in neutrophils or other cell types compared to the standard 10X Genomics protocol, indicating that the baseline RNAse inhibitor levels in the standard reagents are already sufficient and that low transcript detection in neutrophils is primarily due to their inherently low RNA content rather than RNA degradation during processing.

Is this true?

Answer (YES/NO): NO